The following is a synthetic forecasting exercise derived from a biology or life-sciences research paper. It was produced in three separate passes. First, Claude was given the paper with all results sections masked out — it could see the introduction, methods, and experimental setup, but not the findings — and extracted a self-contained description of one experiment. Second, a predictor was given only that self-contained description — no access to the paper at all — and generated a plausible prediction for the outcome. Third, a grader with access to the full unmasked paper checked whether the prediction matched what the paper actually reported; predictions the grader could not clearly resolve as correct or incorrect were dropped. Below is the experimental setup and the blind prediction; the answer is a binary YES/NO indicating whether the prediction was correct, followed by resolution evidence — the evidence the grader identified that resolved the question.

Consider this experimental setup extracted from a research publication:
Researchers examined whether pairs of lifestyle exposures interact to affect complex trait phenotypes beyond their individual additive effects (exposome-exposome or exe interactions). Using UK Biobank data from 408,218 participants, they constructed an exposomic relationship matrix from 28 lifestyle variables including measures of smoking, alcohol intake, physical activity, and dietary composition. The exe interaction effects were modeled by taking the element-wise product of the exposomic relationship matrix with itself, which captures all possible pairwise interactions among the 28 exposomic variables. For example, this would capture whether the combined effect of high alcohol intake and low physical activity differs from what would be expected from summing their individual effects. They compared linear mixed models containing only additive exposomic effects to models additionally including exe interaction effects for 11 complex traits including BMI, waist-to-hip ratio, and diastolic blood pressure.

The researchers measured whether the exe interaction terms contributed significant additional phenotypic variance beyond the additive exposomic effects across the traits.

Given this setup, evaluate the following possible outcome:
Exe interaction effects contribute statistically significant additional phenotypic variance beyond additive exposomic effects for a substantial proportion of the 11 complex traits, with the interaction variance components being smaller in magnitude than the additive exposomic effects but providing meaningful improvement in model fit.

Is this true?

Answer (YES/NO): YES